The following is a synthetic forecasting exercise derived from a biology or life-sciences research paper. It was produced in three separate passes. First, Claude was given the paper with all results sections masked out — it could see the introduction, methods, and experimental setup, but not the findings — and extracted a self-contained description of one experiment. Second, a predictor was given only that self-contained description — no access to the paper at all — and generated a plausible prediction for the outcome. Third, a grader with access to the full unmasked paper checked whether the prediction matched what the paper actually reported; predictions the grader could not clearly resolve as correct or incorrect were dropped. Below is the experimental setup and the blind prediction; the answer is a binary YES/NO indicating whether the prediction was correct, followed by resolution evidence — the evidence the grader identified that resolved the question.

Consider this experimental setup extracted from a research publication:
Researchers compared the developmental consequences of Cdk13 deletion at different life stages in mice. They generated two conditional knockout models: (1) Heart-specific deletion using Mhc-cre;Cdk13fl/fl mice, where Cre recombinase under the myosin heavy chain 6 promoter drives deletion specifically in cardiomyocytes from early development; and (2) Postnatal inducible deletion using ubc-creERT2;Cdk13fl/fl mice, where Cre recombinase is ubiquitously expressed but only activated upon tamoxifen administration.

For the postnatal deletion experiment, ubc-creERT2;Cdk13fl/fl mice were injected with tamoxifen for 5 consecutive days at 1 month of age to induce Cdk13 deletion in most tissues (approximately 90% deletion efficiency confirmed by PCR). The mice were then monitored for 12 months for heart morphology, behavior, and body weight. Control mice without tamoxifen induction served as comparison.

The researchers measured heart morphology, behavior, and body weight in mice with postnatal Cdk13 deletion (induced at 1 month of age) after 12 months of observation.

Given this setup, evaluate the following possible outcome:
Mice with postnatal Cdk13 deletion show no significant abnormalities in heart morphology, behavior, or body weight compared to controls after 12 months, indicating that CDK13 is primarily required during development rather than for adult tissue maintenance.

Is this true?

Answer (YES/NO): YES